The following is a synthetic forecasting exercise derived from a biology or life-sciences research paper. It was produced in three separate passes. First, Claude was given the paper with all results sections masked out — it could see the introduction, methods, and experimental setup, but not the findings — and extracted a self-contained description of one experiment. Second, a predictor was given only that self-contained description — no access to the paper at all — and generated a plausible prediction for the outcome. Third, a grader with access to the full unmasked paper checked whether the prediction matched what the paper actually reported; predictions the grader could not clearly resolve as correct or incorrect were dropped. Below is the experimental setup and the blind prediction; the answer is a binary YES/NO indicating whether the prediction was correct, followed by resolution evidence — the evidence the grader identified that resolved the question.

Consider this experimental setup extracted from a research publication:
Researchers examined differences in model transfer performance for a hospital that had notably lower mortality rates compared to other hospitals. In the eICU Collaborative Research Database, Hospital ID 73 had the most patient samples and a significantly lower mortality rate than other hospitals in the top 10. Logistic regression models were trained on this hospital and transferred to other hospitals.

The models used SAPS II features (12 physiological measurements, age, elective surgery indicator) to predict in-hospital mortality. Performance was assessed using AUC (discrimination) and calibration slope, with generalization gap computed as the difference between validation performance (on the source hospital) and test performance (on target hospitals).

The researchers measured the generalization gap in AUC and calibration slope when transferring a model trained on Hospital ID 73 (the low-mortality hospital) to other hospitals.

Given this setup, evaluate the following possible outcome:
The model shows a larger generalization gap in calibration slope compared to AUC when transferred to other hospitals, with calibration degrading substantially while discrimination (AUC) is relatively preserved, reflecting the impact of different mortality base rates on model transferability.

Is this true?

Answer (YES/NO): YES